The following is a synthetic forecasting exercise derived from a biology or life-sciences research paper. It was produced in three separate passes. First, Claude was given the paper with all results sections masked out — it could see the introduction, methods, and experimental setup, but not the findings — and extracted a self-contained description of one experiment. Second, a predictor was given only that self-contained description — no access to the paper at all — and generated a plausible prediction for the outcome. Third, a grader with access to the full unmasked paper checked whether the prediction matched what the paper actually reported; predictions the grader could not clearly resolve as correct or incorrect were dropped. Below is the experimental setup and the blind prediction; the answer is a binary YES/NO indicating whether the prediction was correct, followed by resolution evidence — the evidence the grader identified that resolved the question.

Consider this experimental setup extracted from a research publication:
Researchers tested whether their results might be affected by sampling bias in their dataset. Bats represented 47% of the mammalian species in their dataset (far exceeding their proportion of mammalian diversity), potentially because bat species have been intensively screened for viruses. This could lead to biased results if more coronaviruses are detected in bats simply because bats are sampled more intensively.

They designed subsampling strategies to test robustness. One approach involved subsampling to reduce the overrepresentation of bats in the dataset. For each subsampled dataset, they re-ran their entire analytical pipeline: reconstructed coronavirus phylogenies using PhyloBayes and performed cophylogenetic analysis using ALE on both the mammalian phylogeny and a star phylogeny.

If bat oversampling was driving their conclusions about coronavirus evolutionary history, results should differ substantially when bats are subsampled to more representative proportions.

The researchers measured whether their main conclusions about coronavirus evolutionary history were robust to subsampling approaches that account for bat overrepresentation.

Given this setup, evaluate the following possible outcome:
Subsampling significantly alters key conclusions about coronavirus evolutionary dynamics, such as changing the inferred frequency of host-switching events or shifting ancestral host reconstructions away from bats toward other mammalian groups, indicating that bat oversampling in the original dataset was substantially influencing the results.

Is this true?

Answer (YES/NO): NO